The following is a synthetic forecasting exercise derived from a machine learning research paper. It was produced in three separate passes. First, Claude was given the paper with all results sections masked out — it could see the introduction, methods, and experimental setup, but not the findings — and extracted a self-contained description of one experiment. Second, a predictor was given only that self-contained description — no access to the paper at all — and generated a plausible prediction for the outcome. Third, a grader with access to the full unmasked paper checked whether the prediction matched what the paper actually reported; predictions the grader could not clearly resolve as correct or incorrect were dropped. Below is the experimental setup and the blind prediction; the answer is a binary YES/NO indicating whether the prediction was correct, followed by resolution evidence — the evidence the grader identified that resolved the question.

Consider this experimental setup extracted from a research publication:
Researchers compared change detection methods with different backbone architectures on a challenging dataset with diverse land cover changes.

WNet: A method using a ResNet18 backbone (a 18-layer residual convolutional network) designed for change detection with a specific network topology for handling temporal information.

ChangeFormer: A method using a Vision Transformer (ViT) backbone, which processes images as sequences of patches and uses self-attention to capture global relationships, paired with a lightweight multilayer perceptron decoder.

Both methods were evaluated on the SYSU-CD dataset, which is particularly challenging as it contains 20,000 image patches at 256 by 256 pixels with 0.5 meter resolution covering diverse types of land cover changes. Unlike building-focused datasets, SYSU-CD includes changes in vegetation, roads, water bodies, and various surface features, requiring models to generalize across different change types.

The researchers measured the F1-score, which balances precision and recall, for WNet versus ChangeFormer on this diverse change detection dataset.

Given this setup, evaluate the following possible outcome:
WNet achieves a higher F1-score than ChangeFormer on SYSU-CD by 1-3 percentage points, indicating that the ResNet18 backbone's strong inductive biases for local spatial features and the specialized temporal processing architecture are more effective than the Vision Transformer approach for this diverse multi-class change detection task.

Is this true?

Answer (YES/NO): YES